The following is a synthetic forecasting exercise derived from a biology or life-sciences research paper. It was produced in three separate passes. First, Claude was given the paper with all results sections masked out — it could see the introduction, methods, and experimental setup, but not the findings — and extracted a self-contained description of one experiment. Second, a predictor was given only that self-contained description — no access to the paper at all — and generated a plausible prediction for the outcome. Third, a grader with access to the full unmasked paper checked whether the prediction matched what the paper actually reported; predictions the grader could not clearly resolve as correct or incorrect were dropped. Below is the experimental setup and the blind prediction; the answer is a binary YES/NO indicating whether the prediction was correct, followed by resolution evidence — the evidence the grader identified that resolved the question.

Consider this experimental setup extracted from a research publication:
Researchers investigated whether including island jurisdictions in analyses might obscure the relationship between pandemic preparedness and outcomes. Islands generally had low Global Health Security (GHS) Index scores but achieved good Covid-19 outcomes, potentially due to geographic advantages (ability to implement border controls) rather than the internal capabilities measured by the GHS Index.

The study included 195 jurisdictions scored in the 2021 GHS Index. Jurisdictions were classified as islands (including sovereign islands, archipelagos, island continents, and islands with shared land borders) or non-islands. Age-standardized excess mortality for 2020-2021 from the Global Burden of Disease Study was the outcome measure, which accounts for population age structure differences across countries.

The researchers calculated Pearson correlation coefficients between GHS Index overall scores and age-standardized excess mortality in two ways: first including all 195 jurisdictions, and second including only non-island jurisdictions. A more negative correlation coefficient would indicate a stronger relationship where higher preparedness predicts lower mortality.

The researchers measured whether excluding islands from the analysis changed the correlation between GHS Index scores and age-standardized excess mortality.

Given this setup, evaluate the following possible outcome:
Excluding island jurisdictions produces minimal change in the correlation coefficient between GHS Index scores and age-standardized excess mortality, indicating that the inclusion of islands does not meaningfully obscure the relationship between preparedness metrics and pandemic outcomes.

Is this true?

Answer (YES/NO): NO